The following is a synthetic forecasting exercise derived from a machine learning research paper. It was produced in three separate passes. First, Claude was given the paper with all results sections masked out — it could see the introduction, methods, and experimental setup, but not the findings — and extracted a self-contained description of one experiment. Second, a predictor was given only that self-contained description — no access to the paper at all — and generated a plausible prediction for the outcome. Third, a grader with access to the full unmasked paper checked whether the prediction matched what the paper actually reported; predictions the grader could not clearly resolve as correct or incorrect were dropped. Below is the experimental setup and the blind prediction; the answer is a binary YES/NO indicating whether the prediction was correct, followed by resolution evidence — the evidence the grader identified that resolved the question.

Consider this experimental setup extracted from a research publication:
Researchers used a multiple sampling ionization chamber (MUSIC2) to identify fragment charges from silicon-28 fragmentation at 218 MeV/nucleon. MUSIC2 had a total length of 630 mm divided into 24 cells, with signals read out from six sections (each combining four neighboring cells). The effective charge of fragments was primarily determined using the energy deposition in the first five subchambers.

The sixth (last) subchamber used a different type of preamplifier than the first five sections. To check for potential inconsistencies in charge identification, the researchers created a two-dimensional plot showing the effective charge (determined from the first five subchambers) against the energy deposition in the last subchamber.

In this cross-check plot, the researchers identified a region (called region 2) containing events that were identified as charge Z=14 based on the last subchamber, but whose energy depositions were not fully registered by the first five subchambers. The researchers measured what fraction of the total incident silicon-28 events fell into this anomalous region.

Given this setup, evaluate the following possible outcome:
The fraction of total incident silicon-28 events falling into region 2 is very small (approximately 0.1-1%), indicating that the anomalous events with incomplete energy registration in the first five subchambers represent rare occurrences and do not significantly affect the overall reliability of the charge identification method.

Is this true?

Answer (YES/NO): YES